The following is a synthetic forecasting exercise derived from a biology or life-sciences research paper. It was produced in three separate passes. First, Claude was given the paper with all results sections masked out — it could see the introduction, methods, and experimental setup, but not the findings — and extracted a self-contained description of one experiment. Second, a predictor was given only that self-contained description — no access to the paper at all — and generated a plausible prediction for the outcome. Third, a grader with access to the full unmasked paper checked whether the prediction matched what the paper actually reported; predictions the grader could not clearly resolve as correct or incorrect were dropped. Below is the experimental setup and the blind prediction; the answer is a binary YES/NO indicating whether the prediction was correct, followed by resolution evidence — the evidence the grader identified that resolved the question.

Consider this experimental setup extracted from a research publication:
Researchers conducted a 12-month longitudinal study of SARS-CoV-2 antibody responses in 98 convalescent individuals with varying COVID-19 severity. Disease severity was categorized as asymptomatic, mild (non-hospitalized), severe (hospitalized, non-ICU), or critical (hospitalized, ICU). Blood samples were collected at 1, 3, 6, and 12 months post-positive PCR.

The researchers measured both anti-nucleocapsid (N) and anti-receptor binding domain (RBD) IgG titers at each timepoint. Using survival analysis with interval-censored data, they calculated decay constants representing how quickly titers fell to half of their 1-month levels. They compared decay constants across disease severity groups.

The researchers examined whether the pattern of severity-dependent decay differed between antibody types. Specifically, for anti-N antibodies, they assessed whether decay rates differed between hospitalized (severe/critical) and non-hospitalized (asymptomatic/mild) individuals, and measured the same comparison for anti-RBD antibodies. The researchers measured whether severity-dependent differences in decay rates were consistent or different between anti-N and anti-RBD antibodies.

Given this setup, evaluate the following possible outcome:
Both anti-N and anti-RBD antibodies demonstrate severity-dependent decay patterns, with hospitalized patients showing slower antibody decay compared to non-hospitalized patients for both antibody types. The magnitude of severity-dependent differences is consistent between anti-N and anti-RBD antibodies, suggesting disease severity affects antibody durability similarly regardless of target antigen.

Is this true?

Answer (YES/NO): NO